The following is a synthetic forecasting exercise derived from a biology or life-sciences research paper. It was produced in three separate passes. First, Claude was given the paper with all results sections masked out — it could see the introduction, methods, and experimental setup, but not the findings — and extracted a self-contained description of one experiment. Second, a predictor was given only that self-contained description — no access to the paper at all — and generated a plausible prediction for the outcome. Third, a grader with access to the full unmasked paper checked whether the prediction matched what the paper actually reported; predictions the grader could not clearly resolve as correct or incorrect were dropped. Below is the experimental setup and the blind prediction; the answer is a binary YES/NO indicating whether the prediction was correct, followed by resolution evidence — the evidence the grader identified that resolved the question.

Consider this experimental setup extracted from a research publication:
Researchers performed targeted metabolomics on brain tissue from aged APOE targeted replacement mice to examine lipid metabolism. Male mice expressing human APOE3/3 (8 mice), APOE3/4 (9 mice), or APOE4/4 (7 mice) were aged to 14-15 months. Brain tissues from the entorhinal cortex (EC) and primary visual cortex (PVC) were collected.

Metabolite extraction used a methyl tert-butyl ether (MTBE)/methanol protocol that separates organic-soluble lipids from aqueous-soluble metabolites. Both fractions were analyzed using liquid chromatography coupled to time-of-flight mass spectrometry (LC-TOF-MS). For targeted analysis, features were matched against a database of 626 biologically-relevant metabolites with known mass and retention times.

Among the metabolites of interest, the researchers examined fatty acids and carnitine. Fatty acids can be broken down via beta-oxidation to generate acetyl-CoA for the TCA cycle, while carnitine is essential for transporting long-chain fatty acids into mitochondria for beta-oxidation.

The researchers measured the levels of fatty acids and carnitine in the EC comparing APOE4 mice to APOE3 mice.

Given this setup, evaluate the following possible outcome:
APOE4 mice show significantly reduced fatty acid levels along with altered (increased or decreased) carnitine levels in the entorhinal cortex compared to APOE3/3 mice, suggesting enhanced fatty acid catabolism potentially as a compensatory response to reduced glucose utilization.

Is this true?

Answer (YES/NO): YES